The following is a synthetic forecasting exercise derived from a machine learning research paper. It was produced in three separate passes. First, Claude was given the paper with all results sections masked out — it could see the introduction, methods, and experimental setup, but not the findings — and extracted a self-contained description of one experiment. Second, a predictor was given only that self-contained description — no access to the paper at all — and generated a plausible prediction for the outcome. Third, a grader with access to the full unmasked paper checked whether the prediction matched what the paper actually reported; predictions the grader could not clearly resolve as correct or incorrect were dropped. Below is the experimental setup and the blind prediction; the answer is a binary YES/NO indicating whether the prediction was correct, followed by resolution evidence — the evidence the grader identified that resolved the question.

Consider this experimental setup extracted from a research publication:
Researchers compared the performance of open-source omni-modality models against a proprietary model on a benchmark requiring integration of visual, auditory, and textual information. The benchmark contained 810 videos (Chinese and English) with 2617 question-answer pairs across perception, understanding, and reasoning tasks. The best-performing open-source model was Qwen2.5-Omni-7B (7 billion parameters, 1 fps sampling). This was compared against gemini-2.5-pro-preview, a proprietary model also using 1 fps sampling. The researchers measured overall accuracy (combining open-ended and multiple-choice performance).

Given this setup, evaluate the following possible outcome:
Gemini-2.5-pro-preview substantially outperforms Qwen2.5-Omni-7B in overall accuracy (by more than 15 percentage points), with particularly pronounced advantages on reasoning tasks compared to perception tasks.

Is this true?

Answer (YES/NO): NO